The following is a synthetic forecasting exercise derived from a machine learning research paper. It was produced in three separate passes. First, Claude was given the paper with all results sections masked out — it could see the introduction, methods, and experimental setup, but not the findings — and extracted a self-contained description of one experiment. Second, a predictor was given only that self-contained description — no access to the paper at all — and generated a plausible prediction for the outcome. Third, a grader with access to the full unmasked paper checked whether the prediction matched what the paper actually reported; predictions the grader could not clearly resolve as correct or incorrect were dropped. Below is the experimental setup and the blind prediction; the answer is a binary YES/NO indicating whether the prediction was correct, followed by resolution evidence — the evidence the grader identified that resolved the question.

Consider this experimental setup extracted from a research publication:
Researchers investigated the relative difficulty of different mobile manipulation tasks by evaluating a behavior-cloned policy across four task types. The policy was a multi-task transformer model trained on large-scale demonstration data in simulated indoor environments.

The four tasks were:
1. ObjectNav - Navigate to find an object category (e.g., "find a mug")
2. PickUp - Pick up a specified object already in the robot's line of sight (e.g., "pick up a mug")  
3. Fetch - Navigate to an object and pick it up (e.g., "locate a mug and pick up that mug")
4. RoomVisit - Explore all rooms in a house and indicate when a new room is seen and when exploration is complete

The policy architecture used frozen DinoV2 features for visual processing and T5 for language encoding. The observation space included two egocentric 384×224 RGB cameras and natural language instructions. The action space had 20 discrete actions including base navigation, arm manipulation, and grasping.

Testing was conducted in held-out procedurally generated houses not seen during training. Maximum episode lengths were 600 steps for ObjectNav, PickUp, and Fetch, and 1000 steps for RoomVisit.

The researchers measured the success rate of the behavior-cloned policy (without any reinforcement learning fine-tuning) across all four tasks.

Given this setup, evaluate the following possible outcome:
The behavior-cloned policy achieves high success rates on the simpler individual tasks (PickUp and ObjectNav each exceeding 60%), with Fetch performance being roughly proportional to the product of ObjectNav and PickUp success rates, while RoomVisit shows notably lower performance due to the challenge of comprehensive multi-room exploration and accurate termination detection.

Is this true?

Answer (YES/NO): NO